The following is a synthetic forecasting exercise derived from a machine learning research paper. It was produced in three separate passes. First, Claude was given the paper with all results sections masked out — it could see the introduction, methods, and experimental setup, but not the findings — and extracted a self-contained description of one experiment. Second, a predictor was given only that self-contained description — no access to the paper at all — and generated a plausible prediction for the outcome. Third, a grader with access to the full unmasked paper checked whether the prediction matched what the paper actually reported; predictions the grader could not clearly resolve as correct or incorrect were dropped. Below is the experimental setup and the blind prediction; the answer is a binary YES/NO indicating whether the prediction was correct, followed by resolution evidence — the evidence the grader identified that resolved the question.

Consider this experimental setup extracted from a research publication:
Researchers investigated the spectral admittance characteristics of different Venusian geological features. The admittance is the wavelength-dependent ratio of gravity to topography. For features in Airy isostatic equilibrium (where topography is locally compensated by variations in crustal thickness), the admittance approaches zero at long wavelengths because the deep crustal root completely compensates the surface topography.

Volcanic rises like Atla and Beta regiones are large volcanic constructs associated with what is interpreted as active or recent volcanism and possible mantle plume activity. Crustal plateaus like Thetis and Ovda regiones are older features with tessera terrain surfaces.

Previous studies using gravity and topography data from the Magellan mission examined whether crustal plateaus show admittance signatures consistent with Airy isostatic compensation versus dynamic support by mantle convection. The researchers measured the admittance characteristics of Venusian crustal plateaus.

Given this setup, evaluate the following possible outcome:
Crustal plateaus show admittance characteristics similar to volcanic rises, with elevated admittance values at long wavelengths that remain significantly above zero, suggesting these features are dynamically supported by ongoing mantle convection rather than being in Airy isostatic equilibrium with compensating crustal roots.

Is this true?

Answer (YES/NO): NO